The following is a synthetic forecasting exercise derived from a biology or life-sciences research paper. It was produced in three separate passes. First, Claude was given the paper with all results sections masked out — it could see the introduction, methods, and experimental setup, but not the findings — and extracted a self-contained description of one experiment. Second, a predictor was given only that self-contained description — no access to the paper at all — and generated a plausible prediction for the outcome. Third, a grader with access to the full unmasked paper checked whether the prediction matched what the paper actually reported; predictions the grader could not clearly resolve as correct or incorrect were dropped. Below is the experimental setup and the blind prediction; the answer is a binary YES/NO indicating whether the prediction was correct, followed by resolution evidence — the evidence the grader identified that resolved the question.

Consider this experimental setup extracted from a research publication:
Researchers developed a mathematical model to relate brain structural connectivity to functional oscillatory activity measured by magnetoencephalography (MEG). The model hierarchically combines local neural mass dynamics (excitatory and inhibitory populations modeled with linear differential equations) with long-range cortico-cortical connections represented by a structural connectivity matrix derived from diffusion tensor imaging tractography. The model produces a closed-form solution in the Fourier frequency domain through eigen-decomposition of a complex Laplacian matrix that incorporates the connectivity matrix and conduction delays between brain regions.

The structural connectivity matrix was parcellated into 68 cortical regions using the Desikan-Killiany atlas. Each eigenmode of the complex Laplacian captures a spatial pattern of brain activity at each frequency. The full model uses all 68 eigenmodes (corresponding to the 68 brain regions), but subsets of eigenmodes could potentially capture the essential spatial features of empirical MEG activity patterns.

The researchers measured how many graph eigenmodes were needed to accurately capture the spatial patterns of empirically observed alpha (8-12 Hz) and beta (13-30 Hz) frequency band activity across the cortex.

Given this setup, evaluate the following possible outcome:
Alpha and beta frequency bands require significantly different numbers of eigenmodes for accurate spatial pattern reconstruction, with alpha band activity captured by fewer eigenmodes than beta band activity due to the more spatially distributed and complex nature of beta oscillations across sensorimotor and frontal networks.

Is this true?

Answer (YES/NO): NO